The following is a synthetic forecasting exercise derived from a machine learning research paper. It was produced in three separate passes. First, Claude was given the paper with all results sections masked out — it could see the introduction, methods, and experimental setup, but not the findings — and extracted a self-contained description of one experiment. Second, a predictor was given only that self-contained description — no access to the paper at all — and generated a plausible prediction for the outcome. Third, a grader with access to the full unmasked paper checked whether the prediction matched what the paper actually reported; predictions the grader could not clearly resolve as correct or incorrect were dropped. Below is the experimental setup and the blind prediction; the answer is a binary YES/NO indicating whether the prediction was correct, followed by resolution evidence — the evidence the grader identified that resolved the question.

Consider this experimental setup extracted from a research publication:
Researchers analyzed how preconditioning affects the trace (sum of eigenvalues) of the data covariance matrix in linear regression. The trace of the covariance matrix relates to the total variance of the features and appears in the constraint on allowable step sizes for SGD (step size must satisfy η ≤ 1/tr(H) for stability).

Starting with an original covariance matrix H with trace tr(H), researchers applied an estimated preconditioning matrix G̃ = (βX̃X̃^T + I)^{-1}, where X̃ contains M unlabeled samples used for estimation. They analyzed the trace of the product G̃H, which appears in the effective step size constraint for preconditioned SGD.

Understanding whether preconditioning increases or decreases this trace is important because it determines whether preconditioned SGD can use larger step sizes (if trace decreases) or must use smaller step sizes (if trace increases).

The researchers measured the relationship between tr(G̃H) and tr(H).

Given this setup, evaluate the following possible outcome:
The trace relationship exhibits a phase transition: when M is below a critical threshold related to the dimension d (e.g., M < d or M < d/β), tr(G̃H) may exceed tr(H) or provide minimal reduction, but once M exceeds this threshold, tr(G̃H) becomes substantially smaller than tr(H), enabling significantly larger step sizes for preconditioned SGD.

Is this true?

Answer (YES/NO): NO